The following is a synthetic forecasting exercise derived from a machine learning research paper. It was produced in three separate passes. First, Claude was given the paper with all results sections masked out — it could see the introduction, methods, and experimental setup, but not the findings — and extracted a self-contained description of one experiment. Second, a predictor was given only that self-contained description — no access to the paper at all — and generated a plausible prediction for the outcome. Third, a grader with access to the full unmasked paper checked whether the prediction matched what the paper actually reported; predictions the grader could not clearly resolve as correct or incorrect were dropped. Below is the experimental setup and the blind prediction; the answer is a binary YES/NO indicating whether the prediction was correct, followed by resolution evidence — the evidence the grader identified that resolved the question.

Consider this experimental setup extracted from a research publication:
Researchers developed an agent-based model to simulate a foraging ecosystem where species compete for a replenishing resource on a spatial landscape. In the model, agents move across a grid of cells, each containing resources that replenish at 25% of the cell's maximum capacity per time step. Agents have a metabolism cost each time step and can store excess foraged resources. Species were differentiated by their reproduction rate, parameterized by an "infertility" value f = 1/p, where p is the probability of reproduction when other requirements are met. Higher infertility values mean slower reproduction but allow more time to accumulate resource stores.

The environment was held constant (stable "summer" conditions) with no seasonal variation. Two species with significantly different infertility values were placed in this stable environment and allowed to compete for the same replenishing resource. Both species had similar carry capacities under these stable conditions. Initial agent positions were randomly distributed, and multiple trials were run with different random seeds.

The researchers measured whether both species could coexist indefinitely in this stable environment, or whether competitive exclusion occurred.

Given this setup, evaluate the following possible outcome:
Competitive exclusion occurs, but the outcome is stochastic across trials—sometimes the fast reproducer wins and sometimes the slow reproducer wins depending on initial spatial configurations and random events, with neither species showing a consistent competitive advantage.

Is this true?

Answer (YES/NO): NO